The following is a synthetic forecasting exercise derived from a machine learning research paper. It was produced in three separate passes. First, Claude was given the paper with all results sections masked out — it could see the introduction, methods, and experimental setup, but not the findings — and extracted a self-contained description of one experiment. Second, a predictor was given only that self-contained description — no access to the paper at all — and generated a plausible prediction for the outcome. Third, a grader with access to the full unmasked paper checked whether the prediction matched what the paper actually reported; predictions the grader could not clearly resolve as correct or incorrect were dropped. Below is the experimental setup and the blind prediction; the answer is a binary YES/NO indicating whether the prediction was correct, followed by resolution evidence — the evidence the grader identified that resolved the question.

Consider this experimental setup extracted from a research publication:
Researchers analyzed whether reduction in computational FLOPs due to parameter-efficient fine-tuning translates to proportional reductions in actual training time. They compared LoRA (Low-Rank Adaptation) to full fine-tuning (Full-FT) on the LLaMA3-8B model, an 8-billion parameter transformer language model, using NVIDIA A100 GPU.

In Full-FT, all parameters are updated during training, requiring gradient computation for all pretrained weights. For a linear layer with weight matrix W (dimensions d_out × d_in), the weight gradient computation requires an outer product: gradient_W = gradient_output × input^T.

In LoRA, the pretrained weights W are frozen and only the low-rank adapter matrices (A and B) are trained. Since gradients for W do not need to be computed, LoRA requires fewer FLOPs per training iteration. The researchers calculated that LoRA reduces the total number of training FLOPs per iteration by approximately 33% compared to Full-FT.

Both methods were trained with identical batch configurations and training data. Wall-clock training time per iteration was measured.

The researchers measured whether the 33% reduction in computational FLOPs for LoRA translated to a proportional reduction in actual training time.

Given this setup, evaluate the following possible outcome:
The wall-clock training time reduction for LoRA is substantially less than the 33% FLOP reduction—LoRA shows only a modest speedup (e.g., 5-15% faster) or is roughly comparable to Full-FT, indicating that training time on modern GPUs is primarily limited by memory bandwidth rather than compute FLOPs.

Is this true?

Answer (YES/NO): NO